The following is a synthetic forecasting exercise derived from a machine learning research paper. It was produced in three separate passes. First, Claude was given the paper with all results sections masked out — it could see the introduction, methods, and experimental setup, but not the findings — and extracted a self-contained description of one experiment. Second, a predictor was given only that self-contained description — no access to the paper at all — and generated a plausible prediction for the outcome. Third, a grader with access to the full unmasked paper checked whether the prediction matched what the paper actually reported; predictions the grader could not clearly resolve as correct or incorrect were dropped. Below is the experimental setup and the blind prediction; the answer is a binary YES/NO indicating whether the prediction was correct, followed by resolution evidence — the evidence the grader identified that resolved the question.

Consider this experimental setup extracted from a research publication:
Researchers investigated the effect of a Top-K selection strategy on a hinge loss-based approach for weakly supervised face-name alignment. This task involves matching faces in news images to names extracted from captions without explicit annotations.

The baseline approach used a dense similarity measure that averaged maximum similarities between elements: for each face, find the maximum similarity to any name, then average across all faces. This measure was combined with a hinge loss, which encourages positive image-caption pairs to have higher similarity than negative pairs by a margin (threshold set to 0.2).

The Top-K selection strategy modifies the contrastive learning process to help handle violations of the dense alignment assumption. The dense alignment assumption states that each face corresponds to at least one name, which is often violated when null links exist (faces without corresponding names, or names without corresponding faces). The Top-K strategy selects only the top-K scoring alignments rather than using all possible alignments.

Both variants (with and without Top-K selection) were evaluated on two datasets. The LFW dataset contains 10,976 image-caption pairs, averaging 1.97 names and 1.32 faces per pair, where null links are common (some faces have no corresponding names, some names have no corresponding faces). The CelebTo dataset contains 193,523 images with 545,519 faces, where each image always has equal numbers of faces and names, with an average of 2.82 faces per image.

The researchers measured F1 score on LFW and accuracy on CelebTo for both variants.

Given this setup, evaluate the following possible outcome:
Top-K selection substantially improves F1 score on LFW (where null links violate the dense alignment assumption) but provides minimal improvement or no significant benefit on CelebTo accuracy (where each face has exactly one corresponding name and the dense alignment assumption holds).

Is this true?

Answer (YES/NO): NO